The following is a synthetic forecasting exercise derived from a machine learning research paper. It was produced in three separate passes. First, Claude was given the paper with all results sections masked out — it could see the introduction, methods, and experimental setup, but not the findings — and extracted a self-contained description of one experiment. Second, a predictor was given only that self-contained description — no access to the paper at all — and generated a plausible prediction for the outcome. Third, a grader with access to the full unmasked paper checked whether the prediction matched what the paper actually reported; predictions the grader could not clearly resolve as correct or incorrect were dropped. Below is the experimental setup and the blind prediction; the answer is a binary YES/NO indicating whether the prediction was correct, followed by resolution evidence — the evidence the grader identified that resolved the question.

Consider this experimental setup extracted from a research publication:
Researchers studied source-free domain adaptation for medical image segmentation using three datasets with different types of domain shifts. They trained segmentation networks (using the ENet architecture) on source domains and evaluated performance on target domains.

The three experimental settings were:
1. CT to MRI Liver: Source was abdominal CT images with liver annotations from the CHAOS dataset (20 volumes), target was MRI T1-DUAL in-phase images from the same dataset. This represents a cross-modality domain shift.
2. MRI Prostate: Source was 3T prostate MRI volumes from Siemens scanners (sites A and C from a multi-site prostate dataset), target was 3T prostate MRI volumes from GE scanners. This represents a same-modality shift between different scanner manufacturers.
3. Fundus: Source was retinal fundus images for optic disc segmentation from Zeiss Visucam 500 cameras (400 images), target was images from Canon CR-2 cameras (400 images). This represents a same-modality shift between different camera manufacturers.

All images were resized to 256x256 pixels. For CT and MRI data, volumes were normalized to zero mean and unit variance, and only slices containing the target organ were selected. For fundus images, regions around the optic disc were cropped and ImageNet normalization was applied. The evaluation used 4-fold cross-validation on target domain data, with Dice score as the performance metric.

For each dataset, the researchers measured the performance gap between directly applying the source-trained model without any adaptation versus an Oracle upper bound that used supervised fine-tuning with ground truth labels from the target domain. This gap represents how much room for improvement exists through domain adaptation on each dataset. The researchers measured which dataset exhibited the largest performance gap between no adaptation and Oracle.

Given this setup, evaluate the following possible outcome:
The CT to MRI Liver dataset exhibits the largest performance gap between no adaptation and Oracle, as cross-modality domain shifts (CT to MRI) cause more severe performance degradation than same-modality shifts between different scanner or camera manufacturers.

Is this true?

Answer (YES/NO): YES